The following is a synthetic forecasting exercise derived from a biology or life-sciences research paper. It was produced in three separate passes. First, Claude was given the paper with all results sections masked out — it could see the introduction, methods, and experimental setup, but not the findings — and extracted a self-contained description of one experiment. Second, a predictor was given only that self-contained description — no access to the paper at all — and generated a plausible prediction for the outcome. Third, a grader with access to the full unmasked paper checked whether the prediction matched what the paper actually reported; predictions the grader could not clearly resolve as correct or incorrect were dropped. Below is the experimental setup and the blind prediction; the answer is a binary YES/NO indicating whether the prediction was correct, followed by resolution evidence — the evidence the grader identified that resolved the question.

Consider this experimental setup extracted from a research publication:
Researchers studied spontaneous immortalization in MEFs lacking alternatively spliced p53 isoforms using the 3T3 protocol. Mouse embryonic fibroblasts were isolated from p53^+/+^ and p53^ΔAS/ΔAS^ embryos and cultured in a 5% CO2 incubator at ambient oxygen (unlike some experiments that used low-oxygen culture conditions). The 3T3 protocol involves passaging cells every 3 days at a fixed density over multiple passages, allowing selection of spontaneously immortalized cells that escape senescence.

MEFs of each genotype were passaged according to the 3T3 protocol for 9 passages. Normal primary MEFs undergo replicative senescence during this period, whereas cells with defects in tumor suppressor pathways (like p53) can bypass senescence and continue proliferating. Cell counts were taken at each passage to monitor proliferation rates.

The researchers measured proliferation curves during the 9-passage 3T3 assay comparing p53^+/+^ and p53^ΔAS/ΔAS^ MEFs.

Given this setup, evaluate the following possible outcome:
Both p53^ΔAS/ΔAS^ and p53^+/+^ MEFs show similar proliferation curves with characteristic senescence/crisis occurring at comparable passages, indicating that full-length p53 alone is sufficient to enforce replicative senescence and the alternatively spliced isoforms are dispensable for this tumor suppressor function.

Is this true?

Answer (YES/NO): YES